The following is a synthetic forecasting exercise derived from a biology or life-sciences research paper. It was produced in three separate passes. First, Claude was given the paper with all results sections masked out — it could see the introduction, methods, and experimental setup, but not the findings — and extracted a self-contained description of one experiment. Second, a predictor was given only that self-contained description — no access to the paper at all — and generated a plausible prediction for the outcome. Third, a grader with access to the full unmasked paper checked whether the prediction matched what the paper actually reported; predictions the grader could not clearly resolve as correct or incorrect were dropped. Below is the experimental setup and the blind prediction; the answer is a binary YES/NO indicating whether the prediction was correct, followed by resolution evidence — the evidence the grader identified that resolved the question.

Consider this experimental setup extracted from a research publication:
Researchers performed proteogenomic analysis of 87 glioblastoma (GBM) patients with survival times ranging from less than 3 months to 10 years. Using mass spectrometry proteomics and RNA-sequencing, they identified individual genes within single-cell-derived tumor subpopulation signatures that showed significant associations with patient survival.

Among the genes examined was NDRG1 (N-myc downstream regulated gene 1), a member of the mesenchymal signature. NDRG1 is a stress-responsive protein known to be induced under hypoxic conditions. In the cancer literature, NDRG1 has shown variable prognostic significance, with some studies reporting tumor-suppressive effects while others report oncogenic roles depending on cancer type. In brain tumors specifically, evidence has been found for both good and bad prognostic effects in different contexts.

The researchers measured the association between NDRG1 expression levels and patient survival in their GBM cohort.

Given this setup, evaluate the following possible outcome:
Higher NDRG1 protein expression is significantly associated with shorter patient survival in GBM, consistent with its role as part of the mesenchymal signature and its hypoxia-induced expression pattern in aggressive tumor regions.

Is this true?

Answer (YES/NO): YES